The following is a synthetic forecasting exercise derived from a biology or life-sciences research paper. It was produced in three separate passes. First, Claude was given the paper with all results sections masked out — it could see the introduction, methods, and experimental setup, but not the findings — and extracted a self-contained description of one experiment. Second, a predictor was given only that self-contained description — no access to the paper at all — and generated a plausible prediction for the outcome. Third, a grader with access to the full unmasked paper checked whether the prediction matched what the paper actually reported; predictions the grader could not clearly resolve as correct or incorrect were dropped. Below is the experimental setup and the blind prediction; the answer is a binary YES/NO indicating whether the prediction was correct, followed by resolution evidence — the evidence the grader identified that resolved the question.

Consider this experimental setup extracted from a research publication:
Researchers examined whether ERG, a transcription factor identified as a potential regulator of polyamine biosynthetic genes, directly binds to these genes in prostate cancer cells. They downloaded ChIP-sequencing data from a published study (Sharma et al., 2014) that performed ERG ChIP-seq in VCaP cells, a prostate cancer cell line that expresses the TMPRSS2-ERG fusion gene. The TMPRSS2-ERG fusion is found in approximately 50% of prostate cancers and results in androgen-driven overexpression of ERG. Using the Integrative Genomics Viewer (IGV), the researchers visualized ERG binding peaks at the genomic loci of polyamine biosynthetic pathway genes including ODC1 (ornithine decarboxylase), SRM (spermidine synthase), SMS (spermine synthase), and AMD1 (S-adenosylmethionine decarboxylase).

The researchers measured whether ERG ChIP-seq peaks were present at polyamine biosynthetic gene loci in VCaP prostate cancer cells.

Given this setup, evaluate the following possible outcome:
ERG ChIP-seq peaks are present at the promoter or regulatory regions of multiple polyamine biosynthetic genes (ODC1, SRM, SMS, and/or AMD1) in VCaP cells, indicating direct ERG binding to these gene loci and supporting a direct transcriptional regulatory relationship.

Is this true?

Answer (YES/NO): YES